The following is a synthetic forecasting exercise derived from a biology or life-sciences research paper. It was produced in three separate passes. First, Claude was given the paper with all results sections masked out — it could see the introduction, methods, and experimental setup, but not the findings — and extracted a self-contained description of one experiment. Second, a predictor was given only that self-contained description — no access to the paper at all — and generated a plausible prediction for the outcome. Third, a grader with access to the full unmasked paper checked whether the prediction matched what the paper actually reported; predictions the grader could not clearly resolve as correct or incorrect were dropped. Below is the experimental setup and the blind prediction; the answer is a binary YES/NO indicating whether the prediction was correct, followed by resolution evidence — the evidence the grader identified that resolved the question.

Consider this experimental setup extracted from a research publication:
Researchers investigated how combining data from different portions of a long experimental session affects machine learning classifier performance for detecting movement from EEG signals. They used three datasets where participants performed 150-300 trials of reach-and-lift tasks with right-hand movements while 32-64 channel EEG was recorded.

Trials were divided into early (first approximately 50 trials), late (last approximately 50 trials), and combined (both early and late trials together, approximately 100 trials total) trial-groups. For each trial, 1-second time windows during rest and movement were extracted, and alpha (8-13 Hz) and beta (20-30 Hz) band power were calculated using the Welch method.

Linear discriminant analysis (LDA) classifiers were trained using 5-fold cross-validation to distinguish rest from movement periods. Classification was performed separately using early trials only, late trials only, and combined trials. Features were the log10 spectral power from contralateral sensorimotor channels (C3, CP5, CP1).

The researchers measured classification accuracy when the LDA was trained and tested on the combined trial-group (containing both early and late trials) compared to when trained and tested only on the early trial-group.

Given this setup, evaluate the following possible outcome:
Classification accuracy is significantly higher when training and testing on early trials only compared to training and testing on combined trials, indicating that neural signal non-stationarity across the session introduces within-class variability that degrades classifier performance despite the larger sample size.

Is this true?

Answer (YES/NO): NO